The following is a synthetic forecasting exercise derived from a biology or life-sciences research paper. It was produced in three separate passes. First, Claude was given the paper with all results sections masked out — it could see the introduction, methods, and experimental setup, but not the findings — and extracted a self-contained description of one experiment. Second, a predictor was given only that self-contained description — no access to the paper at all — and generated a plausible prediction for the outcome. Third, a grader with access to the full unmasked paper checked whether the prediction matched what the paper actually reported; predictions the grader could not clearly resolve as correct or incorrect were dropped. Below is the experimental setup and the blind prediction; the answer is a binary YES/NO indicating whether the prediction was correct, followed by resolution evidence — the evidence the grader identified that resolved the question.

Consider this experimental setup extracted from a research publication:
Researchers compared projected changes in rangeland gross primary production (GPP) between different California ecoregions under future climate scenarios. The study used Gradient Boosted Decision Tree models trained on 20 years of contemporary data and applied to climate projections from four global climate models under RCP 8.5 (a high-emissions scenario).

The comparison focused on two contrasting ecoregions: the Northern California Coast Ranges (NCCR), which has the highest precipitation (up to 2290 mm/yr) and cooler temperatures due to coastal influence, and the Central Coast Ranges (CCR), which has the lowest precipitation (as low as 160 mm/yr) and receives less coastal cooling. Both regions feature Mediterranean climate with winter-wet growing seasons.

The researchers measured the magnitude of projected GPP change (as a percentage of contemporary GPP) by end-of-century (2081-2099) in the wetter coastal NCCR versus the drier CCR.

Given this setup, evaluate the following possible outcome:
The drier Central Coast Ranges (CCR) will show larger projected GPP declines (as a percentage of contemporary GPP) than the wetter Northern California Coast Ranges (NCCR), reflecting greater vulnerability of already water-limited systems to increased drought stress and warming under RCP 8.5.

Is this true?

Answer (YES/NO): NO